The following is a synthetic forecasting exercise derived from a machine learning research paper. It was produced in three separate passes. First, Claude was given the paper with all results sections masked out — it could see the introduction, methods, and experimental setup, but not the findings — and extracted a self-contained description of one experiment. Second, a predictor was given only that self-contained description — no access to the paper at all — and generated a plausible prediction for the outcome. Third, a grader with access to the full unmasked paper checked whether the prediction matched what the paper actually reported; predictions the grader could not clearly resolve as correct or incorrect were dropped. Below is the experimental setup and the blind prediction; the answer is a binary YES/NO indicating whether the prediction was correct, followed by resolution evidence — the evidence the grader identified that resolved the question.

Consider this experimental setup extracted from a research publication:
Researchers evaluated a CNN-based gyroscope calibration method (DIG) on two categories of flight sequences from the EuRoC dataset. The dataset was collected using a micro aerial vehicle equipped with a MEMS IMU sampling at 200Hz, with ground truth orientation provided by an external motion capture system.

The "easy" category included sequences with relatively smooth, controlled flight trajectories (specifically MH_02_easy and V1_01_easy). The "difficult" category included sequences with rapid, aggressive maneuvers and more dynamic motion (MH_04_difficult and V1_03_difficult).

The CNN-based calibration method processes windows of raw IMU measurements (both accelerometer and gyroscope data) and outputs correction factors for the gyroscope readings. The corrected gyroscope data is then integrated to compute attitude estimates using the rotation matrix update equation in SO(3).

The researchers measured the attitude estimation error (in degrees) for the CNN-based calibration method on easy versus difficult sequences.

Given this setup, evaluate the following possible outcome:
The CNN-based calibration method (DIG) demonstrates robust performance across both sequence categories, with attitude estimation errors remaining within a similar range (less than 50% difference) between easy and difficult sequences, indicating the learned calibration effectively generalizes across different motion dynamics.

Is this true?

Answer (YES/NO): NO